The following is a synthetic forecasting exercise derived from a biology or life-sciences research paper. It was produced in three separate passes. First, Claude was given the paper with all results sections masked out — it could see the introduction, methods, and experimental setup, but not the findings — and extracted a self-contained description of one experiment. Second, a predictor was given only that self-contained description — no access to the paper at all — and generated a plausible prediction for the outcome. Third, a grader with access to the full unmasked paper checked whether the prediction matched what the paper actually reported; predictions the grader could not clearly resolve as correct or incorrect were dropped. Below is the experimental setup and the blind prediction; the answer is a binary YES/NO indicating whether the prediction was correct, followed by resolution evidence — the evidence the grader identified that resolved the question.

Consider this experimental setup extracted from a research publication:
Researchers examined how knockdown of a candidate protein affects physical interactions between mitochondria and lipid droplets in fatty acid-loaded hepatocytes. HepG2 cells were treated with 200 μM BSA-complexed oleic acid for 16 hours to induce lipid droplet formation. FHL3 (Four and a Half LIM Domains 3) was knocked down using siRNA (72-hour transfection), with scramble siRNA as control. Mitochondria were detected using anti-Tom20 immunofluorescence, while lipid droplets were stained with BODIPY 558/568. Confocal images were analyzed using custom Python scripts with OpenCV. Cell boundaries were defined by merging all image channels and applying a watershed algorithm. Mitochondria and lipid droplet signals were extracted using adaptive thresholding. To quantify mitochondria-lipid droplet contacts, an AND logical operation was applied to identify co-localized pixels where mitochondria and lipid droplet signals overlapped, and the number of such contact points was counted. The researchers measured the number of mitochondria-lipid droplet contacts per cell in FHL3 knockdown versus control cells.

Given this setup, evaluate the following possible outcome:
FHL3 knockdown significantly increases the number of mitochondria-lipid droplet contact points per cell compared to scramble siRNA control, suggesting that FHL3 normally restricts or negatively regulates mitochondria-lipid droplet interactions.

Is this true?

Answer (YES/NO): NO